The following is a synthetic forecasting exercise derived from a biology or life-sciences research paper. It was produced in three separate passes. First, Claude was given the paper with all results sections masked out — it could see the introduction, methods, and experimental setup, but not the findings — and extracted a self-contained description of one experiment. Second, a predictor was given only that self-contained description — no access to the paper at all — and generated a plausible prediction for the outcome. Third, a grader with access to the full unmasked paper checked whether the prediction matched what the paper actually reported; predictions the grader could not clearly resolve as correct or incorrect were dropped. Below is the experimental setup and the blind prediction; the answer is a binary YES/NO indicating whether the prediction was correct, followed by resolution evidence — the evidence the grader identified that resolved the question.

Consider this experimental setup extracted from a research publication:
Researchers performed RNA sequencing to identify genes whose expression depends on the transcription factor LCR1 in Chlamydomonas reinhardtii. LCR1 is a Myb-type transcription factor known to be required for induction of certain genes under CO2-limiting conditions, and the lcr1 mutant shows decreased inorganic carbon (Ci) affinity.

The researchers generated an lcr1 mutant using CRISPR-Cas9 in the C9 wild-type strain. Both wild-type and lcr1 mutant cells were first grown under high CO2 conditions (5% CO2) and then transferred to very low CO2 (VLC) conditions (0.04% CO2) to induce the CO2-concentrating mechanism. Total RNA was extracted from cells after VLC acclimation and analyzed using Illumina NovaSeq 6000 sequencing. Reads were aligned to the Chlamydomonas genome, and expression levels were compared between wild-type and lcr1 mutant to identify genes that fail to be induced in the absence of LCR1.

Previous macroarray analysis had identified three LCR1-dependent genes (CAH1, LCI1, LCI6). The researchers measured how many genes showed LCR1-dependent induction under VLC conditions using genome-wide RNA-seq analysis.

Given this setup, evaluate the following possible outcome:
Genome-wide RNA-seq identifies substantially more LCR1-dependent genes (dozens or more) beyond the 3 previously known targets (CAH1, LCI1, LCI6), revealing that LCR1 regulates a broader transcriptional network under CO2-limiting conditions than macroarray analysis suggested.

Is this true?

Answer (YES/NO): NO